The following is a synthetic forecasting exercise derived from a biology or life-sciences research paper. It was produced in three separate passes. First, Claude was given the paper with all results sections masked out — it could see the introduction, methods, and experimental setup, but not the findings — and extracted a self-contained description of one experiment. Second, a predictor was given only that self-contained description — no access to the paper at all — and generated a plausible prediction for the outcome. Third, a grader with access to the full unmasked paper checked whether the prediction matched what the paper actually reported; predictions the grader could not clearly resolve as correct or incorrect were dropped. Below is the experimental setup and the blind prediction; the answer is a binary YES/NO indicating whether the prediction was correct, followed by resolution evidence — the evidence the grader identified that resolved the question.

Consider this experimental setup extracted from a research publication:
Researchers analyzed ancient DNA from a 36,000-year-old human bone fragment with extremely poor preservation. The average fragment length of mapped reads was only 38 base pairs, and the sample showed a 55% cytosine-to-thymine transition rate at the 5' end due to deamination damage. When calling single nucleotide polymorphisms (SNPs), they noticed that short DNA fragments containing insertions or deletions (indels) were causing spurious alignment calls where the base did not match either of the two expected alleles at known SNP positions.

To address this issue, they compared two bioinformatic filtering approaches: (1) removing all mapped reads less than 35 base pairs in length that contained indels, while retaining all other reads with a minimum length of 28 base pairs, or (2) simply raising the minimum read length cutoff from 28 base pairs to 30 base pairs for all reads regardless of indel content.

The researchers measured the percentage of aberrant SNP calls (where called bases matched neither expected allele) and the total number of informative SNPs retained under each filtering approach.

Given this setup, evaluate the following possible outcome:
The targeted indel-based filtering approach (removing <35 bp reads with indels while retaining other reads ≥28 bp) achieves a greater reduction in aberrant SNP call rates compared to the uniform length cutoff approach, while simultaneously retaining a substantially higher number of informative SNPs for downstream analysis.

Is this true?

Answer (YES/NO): NO